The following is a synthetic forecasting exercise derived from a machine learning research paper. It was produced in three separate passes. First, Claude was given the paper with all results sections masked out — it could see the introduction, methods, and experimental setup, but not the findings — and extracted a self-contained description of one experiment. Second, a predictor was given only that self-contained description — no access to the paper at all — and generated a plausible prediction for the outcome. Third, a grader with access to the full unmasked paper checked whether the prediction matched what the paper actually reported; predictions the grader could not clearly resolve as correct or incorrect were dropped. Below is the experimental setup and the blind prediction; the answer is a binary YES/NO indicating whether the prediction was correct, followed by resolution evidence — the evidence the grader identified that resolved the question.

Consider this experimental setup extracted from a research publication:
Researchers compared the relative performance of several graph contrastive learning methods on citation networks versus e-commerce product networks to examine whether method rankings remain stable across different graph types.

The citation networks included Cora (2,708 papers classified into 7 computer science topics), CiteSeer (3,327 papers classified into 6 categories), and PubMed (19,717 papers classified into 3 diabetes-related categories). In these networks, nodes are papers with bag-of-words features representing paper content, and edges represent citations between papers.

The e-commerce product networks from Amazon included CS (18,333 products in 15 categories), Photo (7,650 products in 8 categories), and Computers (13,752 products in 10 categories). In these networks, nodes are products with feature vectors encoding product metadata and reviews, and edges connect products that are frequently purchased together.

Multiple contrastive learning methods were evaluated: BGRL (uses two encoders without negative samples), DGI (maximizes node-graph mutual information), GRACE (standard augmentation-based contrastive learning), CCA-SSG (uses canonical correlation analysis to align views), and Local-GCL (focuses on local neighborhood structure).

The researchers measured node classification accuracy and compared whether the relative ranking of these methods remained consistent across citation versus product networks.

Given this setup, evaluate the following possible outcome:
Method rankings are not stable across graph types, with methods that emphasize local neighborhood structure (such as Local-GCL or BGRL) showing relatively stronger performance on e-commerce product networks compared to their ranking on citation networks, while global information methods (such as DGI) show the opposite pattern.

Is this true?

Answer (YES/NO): NO